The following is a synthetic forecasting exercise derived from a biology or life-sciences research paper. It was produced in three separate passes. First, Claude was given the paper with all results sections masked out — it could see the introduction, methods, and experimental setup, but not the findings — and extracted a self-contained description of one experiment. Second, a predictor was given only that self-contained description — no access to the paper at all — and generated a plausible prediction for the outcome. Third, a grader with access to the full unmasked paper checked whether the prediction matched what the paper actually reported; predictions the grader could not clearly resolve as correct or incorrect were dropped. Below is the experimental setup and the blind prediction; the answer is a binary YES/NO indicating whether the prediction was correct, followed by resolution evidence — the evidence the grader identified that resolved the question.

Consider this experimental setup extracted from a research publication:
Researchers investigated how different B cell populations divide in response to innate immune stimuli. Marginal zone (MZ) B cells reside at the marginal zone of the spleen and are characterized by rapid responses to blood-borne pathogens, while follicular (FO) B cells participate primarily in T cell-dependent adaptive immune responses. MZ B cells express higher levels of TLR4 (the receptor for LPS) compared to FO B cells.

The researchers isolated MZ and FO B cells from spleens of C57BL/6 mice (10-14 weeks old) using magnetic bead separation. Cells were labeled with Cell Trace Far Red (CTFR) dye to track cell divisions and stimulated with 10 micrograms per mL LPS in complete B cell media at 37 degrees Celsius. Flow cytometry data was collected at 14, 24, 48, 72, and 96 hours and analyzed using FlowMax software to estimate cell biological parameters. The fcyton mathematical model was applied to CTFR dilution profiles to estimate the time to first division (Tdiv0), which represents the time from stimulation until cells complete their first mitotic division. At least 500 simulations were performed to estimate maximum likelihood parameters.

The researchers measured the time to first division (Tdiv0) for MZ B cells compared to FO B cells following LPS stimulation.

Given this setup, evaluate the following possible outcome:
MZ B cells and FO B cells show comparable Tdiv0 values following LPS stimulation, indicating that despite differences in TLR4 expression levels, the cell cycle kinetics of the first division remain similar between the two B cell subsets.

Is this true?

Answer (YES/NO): NO